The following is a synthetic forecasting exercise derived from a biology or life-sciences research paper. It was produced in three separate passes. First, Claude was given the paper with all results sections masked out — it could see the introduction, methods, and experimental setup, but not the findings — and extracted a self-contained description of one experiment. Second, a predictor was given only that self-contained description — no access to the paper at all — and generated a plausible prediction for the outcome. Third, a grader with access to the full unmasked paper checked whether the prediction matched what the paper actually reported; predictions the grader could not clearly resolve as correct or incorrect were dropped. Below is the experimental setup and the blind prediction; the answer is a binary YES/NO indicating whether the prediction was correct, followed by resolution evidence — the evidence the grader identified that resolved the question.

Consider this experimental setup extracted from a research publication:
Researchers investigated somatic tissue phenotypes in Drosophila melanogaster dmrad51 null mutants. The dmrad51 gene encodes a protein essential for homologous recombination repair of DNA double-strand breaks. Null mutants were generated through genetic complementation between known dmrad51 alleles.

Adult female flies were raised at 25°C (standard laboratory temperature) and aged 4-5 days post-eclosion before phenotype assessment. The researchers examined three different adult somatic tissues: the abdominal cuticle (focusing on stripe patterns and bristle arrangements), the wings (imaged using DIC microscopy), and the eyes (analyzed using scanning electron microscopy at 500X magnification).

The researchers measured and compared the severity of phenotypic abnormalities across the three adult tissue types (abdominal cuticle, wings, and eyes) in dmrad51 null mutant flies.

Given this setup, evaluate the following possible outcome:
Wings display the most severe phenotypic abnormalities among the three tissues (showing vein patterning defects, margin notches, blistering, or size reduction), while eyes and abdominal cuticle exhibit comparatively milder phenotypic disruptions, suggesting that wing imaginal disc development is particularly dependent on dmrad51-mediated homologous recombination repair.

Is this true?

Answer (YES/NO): NO